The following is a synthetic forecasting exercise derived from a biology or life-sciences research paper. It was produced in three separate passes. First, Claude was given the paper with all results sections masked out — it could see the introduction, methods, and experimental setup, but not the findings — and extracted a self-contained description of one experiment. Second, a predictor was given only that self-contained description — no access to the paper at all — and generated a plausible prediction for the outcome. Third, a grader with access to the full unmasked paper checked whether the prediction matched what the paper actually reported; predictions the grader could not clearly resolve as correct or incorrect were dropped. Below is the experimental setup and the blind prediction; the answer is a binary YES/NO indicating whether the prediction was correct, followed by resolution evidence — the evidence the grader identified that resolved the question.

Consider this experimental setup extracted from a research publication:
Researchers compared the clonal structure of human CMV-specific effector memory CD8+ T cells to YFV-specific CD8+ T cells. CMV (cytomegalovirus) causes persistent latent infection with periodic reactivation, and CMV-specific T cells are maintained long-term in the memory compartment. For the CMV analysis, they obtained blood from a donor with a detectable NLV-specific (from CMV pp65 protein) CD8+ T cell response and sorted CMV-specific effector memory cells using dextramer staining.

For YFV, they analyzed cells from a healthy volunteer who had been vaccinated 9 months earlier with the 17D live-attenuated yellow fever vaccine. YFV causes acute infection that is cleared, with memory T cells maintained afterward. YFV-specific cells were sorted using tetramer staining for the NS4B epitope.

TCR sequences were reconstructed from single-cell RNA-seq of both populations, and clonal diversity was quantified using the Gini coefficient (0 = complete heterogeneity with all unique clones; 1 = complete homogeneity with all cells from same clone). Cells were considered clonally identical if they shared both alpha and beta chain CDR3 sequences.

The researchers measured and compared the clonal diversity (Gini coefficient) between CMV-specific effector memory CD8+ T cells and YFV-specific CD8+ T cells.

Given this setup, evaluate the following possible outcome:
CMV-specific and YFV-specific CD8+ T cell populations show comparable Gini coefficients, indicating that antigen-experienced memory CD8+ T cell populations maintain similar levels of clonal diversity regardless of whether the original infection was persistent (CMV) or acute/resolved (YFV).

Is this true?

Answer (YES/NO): NO